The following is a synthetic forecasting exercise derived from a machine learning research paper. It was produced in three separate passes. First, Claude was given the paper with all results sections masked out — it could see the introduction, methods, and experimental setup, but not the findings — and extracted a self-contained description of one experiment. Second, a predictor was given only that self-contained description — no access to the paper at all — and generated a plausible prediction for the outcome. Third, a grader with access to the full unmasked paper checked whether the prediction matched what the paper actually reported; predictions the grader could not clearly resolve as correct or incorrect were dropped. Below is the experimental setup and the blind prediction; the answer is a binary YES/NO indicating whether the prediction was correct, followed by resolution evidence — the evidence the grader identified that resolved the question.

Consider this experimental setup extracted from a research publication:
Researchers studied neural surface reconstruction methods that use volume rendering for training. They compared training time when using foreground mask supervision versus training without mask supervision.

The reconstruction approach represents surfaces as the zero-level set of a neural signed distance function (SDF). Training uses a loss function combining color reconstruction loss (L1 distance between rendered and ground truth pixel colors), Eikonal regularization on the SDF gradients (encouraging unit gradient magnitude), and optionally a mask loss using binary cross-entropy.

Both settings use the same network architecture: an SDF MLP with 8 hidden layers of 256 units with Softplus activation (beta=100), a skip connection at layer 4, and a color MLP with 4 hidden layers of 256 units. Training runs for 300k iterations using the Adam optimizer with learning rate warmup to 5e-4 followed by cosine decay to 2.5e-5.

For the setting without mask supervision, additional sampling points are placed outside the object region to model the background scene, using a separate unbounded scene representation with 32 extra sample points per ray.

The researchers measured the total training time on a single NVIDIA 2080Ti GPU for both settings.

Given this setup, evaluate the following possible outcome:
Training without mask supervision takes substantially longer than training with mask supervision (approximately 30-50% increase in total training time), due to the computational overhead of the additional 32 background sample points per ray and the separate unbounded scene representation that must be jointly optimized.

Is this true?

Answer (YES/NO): NO